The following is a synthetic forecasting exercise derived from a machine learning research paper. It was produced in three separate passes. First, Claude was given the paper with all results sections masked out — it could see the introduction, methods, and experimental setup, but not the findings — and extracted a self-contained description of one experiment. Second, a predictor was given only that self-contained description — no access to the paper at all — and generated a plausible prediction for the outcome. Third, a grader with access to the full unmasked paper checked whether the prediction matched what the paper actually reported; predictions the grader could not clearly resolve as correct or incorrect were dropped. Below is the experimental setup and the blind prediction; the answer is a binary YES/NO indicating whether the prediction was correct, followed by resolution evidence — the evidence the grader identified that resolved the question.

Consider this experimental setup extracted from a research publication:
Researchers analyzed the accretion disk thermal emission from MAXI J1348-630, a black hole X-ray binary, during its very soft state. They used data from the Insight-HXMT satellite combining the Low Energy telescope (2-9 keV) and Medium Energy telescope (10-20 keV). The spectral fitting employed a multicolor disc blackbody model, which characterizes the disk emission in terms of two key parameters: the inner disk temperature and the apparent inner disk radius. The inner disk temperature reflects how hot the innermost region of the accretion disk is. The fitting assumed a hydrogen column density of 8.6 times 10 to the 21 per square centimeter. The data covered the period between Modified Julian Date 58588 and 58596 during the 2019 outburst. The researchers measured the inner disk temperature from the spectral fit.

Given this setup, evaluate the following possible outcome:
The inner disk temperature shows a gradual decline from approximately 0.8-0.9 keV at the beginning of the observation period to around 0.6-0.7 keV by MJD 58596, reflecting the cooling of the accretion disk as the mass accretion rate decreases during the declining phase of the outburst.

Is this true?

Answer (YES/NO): NO